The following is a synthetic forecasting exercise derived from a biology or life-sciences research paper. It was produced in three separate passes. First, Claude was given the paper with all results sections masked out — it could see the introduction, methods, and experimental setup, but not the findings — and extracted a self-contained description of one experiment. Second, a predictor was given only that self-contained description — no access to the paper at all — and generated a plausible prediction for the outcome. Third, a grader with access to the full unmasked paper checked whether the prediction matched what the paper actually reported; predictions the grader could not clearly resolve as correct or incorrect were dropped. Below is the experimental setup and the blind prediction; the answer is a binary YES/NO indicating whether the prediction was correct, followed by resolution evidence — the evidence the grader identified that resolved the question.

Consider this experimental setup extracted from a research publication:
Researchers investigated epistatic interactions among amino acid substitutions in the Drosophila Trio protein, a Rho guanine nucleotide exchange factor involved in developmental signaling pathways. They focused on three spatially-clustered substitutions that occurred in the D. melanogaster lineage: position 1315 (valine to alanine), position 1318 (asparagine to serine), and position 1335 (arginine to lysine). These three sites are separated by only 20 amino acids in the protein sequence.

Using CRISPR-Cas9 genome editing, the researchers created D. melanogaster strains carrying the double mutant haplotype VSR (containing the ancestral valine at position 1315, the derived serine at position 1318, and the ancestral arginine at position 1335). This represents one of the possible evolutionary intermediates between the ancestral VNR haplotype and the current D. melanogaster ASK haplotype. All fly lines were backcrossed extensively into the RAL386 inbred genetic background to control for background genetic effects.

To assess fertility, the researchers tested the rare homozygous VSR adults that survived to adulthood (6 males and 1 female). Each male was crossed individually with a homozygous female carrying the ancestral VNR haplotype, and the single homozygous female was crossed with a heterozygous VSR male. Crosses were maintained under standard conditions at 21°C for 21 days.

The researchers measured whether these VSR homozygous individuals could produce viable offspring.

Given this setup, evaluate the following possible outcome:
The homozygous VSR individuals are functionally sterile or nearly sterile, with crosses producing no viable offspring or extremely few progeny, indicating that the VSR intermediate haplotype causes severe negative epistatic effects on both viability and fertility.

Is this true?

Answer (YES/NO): YES